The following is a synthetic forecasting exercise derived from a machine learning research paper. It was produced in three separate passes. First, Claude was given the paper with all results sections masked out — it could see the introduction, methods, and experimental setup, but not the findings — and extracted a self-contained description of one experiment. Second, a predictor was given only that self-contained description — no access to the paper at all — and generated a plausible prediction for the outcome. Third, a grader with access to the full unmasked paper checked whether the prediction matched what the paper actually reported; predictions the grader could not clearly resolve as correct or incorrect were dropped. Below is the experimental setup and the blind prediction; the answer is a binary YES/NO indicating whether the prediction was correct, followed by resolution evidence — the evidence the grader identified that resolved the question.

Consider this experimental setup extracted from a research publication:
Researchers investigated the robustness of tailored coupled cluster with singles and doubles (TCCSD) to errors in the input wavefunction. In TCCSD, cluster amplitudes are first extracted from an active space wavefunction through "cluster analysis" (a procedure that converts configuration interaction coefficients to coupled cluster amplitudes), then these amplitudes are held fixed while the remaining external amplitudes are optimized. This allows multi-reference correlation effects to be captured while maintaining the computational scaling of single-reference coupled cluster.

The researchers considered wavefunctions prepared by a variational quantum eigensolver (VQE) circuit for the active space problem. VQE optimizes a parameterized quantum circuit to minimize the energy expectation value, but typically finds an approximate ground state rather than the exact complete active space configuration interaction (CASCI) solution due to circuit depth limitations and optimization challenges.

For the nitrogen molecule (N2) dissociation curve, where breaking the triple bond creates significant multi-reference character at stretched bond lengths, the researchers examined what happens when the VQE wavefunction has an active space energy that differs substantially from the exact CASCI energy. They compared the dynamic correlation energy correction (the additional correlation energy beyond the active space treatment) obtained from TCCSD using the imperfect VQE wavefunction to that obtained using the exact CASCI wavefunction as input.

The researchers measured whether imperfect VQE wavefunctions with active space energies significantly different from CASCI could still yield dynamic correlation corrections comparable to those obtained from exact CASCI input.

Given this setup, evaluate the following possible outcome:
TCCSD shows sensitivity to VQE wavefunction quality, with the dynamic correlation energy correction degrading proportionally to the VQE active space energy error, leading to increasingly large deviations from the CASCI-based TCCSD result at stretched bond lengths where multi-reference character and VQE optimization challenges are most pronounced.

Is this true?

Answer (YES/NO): NO